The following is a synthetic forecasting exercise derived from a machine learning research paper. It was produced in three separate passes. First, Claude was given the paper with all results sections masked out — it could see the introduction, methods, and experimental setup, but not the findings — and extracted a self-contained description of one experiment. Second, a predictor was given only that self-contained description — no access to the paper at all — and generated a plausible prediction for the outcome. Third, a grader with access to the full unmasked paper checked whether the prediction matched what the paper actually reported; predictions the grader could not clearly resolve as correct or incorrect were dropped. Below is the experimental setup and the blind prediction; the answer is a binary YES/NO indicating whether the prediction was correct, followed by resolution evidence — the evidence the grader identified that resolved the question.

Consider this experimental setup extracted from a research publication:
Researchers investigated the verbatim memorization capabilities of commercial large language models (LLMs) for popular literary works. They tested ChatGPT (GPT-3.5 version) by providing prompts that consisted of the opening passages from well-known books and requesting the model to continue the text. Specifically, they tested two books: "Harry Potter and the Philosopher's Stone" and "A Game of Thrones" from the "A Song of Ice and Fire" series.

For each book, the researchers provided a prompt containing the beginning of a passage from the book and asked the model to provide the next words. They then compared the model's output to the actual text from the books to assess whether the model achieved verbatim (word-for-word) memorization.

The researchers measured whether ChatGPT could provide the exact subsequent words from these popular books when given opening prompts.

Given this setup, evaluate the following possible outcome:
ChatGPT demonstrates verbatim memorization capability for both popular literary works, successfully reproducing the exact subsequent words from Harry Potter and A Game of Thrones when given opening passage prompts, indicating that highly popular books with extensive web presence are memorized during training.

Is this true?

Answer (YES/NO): YES